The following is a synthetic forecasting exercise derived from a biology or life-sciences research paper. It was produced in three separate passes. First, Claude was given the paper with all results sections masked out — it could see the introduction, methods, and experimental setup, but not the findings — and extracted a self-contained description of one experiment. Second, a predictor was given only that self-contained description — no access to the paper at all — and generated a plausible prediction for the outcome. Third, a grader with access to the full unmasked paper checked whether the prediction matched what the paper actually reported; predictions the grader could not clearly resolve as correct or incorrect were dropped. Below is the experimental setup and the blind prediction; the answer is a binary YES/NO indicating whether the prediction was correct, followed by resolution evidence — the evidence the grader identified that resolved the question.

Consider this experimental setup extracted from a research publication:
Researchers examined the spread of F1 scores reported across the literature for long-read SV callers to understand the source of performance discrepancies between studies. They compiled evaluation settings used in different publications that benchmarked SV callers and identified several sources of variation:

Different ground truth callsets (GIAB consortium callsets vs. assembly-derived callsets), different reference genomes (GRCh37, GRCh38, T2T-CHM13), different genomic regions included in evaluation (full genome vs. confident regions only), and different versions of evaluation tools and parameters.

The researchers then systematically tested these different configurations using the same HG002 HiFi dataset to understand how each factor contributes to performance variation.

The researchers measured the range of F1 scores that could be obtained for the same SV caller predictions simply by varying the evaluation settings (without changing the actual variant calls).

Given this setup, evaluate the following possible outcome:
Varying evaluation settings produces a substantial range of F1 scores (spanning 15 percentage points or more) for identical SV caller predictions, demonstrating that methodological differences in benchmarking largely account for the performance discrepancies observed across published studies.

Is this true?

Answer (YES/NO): YES